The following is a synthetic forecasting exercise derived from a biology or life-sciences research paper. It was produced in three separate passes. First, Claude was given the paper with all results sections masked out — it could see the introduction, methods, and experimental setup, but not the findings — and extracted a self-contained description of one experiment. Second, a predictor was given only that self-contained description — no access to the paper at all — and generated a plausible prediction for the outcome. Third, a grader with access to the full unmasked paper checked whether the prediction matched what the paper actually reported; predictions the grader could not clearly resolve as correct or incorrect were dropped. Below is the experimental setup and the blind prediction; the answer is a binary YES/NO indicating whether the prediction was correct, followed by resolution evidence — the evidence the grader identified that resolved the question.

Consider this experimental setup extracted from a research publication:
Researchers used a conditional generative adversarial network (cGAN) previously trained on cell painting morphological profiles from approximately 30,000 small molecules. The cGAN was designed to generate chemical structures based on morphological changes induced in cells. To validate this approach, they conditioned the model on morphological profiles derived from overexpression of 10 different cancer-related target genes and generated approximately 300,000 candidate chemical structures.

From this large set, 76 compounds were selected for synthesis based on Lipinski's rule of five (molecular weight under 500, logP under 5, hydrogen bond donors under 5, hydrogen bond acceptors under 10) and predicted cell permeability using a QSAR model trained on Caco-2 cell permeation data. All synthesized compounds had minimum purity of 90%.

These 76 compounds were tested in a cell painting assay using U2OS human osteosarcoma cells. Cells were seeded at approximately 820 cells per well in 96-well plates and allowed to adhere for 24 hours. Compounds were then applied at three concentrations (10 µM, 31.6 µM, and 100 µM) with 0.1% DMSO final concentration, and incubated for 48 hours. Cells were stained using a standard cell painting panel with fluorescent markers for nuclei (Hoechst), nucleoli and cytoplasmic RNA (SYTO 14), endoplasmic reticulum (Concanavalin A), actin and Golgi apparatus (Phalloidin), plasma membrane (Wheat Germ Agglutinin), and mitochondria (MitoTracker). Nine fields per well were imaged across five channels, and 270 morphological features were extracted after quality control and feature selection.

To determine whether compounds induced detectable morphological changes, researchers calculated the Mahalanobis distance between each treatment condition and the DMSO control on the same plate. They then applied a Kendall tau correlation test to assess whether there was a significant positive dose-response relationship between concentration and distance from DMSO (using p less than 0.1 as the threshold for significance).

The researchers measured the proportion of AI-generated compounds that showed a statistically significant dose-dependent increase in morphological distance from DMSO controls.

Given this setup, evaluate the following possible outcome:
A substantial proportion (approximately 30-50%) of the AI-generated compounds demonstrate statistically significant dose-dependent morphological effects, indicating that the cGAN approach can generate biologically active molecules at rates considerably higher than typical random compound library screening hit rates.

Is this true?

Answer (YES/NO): NO